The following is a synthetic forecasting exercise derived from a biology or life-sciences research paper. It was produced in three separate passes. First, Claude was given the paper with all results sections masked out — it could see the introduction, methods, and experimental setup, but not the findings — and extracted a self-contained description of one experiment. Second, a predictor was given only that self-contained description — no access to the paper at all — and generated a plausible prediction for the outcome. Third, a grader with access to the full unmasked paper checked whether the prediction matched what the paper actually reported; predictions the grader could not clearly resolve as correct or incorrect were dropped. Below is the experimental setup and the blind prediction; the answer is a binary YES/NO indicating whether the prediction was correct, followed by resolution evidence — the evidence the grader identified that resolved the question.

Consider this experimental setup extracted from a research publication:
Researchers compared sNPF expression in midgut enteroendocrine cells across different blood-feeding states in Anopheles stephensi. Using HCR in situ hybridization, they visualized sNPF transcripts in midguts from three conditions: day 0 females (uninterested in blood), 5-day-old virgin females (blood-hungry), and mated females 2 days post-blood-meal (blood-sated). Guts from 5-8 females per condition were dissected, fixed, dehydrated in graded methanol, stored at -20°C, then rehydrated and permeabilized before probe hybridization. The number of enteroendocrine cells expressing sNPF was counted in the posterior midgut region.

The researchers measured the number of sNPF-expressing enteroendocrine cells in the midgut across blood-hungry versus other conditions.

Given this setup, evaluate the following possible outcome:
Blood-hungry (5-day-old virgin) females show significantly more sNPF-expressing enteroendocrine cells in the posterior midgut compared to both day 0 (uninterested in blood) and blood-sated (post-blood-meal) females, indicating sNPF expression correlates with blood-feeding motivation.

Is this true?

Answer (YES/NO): YES